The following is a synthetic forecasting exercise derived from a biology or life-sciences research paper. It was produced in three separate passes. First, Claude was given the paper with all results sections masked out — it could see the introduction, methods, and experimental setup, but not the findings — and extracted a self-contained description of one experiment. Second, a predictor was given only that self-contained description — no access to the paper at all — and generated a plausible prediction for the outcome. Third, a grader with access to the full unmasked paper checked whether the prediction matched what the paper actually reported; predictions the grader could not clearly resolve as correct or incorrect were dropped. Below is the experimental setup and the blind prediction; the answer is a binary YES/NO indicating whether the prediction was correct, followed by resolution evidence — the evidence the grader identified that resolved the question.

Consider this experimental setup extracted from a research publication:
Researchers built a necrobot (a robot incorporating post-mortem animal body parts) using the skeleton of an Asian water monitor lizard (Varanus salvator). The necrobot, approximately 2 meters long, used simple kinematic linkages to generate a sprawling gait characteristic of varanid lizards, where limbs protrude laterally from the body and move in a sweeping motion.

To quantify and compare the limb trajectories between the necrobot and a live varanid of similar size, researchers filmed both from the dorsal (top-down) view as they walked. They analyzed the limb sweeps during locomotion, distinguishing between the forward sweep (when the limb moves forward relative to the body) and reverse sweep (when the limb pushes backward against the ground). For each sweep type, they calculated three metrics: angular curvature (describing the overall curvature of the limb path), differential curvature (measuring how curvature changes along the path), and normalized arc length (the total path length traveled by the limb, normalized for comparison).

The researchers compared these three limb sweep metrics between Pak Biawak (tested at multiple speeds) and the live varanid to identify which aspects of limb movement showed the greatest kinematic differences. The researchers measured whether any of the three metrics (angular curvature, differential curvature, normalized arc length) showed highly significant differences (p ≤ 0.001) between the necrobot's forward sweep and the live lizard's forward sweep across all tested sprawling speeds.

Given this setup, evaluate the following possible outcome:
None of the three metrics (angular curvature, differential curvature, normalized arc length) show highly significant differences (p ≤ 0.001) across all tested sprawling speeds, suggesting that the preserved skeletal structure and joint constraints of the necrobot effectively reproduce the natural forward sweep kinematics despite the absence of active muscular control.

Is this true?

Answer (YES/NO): NO